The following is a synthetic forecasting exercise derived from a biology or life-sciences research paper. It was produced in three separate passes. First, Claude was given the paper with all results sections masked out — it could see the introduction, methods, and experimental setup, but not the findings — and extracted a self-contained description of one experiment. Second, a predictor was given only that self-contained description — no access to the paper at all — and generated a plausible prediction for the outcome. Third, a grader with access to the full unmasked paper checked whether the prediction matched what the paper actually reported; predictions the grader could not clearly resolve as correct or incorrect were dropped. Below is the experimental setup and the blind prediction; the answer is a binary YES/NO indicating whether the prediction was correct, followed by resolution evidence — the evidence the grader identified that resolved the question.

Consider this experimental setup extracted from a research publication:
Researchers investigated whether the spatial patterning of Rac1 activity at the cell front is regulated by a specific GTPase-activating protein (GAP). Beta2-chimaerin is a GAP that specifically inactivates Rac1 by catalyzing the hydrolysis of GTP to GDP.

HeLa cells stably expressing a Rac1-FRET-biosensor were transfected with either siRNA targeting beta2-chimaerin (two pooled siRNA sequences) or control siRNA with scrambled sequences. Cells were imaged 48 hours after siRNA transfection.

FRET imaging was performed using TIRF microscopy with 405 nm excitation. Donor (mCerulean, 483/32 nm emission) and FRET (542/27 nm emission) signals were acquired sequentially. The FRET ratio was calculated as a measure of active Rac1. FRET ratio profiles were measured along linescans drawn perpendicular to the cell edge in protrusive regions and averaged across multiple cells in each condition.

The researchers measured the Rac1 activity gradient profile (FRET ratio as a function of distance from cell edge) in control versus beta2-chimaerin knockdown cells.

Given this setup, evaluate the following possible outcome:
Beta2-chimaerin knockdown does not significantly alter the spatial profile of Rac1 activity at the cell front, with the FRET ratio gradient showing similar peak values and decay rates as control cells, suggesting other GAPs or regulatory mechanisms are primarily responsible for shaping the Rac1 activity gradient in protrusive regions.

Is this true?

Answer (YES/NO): NO